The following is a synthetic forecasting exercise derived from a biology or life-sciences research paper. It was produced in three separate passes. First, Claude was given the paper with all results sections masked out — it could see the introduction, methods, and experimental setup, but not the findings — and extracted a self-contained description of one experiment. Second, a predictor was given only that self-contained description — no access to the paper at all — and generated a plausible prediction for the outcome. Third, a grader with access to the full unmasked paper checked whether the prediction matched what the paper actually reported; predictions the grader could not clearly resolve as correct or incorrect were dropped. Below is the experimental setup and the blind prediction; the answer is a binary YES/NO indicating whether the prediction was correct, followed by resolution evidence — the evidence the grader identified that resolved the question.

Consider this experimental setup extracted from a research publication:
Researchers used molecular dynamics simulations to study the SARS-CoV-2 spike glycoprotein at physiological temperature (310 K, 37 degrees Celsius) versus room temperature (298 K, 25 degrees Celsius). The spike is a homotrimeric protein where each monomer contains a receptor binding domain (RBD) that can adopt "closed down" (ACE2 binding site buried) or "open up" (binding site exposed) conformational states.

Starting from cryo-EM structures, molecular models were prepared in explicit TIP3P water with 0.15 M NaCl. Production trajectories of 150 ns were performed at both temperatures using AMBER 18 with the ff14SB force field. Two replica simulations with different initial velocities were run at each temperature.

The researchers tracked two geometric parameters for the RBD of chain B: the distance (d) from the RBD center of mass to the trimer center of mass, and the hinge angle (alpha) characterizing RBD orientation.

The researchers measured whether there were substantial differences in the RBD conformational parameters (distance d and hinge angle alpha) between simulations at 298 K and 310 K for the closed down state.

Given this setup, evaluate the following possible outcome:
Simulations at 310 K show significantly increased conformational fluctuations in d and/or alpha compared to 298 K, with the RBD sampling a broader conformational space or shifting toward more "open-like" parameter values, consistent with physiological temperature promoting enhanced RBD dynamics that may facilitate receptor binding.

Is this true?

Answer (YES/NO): NO